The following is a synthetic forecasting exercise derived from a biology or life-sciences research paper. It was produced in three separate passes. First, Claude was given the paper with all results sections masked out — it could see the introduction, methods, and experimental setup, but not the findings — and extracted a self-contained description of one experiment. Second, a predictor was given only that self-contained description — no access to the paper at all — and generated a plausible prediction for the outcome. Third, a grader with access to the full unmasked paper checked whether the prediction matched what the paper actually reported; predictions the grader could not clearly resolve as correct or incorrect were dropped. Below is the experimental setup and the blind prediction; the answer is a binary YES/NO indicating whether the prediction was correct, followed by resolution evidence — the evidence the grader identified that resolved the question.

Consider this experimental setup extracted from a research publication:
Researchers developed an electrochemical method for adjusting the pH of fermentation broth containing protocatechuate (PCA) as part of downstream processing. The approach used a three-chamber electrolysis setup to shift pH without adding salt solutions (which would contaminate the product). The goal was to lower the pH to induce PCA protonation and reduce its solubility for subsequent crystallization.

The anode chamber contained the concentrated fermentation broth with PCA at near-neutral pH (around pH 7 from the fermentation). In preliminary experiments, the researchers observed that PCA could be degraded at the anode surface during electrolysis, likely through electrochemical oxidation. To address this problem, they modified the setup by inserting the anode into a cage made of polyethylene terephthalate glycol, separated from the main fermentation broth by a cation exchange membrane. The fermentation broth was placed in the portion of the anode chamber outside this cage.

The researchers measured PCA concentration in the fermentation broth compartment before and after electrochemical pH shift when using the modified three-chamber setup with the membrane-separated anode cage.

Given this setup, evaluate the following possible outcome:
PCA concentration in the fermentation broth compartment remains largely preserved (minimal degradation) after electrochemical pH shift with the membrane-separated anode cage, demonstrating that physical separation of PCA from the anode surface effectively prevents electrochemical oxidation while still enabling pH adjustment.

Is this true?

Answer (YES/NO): YES